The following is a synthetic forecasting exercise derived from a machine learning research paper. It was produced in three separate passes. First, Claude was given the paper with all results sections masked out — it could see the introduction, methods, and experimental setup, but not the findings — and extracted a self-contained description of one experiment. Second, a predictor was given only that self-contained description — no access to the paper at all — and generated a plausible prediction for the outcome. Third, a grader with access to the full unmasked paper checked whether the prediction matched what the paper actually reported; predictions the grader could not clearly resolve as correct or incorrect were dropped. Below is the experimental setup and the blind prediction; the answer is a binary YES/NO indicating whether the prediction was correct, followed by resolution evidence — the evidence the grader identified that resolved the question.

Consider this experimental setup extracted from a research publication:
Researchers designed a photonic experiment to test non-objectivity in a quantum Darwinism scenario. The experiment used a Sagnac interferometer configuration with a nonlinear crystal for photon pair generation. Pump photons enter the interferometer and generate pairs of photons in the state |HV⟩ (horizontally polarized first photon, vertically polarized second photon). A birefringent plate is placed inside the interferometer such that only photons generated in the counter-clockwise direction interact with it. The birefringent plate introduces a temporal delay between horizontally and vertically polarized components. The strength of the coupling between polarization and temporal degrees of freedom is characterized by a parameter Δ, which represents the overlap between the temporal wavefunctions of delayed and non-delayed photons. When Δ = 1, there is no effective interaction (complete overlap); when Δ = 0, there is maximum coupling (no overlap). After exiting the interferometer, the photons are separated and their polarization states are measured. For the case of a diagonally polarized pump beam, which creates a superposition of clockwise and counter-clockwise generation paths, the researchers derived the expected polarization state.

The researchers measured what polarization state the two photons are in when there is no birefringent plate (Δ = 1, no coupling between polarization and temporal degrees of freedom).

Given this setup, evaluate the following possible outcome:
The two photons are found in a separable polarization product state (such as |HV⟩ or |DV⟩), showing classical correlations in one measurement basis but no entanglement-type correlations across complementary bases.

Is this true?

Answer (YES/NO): NO